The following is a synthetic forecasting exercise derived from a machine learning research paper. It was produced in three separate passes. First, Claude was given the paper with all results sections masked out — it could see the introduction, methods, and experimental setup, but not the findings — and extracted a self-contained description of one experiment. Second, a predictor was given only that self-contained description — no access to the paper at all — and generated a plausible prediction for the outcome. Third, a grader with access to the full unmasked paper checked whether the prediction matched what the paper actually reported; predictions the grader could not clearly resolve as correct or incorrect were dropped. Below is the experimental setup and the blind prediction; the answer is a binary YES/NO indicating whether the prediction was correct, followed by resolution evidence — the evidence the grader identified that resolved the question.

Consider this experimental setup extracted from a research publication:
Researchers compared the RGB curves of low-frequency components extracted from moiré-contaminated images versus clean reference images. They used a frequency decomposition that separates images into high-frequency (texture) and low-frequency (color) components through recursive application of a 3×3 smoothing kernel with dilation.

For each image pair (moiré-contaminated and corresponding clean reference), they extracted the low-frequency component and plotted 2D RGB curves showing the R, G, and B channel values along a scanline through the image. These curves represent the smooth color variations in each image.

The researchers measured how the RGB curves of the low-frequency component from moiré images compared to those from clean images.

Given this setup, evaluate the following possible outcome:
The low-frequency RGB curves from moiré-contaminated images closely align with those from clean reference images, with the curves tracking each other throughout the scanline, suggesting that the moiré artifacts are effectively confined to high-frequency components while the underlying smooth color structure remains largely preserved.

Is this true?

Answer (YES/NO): NO